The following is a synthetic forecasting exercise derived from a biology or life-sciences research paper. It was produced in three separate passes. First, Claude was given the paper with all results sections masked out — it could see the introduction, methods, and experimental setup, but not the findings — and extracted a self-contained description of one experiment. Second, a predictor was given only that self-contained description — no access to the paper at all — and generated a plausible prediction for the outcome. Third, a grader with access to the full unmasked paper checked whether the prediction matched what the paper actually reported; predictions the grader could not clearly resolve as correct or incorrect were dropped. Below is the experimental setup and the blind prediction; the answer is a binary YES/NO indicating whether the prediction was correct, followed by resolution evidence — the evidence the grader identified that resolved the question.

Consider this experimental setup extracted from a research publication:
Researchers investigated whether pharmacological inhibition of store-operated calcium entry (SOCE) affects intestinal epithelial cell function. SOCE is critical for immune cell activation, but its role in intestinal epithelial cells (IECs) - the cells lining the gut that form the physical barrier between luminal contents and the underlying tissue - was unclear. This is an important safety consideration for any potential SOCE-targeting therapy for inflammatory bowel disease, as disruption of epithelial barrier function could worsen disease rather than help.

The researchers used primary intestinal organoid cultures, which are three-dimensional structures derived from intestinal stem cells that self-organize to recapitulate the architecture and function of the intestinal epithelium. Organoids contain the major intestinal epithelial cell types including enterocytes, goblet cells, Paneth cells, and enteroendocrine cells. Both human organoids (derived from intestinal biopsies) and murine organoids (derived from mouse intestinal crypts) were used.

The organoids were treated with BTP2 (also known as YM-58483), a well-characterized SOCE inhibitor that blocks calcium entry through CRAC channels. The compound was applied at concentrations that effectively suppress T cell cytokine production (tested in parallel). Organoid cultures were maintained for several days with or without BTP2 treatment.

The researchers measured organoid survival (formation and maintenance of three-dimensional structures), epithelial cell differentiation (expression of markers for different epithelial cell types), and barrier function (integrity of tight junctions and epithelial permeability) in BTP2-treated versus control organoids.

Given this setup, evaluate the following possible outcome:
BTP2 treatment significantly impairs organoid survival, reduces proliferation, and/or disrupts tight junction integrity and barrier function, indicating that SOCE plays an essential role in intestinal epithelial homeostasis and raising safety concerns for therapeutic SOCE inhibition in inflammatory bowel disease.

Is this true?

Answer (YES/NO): NO